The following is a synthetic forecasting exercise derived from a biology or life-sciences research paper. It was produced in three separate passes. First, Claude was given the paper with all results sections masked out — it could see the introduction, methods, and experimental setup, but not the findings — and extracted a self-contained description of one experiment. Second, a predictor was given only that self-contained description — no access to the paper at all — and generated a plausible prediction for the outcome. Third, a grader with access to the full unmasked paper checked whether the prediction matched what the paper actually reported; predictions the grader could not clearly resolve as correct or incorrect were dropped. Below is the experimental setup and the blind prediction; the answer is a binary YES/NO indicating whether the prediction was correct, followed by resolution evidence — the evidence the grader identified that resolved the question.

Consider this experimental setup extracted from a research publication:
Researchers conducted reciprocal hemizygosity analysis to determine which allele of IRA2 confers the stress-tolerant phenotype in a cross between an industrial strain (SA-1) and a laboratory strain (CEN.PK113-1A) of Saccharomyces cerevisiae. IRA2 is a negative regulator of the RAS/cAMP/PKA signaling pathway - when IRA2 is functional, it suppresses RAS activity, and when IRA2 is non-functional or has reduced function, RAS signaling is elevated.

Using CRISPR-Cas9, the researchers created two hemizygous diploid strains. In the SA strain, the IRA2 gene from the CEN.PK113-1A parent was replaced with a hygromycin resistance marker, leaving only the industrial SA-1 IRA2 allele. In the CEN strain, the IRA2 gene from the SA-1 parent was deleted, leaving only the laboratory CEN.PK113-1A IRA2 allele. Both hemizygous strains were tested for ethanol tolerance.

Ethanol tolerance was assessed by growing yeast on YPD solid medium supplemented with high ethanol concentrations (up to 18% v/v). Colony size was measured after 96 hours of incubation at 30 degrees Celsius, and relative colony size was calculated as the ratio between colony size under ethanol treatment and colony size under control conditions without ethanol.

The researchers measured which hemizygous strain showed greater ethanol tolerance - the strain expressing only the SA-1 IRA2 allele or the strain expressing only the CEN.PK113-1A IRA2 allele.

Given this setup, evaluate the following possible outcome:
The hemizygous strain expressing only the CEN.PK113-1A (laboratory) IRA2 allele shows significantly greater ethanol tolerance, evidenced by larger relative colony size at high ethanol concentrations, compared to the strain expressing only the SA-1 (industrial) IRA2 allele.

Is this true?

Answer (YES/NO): NO